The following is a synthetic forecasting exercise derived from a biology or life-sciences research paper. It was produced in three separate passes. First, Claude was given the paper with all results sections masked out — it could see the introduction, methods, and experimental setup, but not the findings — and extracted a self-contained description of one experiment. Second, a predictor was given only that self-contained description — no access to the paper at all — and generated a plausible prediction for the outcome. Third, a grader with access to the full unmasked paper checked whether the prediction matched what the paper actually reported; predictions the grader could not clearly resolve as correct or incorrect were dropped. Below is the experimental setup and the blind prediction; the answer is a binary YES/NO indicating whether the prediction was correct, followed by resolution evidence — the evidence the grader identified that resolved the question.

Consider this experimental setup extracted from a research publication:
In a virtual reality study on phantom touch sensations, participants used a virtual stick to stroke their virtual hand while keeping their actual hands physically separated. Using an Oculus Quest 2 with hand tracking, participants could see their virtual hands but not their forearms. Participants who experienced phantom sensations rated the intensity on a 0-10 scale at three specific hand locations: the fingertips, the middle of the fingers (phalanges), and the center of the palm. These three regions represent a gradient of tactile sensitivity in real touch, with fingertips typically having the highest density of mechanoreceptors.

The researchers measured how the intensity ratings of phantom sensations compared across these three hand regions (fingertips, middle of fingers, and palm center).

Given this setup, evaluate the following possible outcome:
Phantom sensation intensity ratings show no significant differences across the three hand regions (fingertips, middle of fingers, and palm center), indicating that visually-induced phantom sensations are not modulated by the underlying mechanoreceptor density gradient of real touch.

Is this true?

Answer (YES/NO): YES